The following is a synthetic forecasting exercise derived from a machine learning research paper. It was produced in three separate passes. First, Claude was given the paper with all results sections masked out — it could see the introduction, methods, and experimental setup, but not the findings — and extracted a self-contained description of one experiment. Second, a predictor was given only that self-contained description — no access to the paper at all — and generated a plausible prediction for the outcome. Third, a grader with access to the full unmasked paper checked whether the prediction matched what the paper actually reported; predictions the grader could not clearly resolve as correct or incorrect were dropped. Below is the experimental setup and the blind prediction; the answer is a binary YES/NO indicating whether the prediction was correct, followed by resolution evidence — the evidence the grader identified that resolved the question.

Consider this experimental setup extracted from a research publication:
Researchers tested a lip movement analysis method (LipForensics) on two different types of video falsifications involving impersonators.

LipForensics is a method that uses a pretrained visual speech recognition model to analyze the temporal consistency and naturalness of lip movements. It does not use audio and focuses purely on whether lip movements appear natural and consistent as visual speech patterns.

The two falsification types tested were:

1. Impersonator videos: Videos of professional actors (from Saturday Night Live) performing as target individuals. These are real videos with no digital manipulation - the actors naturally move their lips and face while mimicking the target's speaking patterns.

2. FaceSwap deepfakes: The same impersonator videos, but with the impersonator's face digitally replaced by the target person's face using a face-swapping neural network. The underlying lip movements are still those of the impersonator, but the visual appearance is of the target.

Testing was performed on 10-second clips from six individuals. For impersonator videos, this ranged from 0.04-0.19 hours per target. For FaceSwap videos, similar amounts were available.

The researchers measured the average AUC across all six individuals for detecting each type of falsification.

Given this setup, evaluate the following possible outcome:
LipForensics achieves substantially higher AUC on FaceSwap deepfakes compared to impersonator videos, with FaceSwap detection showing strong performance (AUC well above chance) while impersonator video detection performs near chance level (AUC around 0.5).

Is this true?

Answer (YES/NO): NO